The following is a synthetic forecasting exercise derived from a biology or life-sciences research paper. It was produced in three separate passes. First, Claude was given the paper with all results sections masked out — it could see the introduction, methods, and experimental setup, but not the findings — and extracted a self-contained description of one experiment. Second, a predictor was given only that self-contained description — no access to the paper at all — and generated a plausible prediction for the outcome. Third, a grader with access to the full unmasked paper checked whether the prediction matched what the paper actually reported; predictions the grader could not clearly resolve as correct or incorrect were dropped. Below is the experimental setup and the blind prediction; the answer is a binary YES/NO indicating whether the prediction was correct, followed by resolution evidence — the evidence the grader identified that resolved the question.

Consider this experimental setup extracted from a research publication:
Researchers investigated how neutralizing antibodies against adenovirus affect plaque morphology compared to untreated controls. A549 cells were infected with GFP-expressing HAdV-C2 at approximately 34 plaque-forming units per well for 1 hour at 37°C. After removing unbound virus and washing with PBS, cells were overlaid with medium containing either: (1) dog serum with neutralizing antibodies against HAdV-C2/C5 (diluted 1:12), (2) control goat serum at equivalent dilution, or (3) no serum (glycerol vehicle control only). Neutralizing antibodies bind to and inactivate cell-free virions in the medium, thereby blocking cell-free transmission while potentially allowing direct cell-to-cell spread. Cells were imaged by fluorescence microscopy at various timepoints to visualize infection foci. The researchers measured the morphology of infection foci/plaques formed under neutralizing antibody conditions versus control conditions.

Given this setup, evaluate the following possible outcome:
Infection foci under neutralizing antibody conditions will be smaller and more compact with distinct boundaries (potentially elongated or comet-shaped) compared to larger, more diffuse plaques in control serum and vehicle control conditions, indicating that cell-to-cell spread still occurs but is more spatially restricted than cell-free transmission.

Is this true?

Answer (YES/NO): NO